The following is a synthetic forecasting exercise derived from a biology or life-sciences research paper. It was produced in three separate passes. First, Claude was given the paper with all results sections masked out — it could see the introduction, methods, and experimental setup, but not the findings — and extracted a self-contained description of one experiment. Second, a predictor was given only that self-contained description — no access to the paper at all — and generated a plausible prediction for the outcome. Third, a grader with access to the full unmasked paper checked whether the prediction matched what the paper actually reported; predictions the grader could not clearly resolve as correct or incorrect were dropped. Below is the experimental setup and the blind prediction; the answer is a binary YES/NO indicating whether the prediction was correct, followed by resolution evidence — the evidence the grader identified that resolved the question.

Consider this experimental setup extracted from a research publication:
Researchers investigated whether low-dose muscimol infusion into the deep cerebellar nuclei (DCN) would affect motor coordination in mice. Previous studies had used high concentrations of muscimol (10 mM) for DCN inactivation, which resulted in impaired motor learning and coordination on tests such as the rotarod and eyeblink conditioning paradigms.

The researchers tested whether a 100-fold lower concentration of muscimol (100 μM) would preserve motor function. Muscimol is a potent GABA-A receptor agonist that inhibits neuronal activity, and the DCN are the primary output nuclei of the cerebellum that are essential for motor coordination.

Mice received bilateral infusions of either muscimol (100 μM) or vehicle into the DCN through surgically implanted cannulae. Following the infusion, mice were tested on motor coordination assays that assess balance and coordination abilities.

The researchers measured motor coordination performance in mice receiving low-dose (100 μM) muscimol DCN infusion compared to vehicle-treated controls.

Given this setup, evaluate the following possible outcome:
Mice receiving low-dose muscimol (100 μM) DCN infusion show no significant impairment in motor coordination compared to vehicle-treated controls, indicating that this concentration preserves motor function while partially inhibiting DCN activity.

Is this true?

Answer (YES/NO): YES